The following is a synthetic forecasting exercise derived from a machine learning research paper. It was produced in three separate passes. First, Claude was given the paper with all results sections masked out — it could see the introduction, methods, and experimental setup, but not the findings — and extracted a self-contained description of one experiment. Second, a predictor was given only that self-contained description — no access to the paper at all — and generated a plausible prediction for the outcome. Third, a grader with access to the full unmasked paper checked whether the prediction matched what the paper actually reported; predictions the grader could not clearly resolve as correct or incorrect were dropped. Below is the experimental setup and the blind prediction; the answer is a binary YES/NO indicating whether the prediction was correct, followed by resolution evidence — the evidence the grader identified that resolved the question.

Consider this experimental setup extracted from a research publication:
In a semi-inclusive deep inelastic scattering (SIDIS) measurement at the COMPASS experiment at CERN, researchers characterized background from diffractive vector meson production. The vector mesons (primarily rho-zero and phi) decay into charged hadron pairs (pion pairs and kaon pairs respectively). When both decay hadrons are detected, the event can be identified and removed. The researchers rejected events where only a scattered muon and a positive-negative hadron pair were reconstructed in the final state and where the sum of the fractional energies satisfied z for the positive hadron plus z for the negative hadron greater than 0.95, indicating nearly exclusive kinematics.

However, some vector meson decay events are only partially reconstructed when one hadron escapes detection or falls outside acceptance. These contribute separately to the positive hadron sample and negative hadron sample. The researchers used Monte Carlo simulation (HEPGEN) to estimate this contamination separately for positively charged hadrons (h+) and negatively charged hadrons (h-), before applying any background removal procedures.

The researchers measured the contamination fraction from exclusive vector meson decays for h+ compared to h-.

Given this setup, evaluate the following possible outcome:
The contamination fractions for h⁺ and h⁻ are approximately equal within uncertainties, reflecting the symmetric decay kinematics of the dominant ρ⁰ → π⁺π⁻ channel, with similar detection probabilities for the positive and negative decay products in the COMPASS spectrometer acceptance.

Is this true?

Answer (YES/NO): NO